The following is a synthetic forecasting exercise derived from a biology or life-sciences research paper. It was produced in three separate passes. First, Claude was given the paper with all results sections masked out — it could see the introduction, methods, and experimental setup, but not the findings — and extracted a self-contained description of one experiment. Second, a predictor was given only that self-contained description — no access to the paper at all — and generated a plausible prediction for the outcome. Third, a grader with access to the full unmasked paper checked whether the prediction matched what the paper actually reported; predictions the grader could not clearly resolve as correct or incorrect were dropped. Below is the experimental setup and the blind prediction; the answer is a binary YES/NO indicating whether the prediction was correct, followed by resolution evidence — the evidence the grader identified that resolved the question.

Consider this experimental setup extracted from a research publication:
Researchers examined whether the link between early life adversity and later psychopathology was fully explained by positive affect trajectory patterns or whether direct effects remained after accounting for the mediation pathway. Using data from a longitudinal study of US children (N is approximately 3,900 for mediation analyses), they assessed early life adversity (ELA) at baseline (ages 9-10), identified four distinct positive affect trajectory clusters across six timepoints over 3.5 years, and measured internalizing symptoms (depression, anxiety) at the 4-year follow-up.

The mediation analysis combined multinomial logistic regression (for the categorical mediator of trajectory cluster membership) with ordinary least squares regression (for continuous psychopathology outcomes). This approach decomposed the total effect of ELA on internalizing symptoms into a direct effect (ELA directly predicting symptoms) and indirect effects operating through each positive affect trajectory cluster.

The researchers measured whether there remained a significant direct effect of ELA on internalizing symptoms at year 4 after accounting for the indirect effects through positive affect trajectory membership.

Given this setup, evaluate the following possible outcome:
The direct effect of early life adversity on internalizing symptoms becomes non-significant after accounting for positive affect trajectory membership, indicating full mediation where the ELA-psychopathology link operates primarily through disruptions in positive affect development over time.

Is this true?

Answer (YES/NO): NO